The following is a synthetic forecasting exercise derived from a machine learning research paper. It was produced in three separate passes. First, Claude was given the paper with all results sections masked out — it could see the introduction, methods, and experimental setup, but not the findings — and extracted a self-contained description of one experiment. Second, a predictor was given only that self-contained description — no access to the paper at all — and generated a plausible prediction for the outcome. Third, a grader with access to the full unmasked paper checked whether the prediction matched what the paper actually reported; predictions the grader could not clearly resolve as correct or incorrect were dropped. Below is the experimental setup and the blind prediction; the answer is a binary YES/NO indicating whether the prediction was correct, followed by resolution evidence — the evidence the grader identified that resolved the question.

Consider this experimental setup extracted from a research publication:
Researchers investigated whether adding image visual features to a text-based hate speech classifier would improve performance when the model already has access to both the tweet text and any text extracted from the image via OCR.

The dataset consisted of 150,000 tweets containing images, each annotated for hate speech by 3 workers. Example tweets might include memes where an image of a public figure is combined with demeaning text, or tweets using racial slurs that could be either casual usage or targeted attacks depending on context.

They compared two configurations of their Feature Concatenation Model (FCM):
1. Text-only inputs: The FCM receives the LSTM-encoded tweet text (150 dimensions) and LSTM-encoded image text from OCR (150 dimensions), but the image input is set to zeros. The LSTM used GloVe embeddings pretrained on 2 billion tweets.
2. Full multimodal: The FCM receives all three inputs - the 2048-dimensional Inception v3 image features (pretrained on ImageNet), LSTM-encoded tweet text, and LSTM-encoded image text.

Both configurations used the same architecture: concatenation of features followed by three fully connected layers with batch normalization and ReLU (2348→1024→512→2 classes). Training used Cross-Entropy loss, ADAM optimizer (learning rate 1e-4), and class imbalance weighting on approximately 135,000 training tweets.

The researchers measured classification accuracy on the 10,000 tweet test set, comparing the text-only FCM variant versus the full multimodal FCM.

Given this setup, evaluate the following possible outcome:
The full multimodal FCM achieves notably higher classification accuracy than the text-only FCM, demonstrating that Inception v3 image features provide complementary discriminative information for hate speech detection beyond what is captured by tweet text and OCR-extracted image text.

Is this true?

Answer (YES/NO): NO